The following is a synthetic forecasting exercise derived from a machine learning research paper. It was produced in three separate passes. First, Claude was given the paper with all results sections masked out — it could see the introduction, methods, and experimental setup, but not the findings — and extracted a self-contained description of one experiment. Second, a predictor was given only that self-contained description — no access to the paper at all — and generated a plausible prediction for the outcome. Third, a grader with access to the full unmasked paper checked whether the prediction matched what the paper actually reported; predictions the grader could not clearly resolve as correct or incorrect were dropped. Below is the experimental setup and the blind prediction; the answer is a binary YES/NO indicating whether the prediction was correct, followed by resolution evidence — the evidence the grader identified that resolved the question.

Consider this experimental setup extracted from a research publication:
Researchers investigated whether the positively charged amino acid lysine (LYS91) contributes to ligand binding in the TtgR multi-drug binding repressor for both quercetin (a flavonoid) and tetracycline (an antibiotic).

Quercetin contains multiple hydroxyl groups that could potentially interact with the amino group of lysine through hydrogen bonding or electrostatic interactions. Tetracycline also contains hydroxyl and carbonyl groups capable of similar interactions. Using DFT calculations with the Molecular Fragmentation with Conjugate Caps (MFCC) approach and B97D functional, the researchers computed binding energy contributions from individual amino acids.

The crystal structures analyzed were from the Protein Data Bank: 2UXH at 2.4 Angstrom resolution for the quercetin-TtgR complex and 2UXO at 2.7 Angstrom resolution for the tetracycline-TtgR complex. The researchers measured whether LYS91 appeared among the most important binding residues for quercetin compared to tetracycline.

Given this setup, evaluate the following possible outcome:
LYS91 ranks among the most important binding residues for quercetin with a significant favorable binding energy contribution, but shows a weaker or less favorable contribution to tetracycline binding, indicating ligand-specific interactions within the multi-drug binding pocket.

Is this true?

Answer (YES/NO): YES